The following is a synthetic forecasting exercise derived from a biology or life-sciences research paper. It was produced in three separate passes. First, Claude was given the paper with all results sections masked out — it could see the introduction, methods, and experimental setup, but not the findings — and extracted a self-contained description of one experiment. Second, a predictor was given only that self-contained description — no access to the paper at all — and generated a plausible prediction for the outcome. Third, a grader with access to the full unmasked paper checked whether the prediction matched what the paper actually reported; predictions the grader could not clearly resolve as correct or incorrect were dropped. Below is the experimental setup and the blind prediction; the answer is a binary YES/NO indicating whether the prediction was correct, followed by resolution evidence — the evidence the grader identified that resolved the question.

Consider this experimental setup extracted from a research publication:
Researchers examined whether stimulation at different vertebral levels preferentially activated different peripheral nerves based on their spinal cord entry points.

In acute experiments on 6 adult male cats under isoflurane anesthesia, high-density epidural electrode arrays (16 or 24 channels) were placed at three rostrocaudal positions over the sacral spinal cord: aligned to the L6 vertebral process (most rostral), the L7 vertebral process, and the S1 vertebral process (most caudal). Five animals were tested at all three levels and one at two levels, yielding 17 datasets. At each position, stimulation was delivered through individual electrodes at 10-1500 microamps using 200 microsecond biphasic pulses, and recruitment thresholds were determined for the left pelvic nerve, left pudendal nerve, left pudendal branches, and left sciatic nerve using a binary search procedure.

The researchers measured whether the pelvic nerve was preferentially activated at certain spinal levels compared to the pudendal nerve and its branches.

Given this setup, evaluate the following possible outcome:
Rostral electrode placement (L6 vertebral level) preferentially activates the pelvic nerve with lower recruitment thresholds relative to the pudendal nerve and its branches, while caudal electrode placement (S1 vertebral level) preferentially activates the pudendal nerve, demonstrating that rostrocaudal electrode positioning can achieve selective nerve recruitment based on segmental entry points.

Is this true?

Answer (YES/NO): NO